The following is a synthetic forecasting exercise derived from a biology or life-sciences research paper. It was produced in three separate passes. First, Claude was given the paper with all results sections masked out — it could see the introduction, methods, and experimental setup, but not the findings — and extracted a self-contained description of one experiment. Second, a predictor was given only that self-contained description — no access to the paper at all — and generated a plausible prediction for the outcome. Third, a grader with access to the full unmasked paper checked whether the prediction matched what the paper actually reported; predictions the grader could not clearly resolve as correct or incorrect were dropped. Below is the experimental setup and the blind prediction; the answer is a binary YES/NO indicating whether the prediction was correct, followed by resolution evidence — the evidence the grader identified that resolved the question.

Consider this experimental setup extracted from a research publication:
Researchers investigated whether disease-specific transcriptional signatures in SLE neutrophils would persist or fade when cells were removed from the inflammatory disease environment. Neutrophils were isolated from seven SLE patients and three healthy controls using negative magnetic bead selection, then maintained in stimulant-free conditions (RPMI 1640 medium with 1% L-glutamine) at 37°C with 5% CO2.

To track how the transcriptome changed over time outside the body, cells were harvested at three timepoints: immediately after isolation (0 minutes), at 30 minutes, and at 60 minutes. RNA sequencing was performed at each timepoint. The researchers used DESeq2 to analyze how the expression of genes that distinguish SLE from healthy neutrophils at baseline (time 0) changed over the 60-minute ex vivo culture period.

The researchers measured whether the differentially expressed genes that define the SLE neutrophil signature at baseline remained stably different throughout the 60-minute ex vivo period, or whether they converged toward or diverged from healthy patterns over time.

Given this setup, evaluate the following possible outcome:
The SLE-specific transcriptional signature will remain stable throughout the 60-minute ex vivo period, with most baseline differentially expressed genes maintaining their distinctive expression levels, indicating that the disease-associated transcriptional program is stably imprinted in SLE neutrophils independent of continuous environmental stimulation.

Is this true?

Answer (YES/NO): YES